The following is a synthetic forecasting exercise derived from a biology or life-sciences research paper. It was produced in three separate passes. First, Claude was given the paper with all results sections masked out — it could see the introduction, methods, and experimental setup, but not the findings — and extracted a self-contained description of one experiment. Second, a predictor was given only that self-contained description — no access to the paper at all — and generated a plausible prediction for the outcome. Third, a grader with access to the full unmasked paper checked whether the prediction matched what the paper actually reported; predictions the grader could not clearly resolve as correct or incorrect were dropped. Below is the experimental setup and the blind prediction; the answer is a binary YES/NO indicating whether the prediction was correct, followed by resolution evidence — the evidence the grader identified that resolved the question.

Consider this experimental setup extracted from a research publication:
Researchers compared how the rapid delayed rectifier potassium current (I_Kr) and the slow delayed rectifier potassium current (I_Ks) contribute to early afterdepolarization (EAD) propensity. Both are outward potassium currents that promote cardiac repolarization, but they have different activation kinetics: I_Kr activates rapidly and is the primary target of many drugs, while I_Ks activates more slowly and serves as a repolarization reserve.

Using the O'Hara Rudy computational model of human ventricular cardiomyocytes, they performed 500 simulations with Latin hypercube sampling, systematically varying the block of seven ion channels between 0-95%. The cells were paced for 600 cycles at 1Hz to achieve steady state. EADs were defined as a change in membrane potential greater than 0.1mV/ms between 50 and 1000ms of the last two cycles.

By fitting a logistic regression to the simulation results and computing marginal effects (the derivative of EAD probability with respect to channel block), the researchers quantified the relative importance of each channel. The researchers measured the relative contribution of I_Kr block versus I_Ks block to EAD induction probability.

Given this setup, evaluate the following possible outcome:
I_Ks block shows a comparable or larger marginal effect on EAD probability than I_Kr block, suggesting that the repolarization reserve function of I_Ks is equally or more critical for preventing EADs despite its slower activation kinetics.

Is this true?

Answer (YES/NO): NO